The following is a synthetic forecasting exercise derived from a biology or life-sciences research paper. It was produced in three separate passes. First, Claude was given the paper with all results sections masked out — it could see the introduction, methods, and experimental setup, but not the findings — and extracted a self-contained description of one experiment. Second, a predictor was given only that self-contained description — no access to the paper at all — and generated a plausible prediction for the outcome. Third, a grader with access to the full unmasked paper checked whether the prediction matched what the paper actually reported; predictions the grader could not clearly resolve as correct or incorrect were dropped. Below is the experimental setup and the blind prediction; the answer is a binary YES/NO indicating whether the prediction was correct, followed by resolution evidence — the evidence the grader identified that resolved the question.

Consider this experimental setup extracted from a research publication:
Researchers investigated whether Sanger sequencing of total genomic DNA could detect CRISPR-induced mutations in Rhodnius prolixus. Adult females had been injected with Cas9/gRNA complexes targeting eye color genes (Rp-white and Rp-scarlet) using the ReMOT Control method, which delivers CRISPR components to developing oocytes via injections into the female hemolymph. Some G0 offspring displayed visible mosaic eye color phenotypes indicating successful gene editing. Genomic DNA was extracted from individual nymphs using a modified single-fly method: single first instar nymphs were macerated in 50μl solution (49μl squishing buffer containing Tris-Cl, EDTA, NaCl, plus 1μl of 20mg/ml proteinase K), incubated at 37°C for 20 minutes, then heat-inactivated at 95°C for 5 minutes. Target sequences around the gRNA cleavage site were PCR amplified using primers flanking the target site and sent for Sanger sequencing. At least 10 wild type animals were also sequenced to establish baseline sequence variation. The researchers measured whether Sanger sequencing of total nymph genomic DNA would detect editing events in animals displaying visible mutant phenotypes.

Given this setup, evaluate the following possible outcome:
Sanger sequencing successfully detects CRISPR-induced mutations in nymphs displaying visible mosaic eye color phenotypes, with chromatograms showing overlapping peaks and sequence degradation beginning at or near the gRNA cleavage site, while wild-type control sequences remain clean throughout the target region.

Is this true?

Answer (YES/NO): NO